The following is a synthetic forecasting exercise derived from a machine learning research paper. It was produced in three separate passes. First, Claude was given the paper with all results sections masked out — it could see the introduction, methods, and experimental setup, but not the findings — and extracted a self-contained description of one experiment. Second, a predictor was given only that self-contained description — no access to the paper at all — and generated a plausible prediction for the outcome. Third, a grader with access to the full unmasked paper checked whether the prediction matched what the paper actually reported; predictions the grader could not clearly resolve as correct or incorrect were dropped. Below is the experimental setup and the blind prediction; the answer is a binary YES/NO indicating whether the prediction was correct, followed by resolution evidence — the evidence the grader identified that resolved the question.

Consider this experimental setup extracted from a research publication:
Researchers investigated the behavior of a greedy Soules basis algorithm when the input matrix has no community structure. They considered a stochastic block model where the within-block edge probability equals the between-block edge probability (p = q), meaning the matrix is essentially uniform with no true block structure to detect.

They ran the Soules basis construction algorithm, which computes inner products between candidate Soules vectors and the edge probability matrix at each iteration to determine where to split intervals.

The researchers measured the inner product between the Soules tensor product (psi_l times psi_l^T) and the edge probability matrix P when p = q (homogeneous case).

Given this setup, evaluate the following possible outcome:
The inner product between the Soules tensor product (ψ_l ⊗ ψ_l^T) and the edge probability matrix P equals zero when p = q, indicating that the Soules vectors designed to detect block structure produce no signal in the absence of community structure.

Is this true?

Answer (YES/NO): YES